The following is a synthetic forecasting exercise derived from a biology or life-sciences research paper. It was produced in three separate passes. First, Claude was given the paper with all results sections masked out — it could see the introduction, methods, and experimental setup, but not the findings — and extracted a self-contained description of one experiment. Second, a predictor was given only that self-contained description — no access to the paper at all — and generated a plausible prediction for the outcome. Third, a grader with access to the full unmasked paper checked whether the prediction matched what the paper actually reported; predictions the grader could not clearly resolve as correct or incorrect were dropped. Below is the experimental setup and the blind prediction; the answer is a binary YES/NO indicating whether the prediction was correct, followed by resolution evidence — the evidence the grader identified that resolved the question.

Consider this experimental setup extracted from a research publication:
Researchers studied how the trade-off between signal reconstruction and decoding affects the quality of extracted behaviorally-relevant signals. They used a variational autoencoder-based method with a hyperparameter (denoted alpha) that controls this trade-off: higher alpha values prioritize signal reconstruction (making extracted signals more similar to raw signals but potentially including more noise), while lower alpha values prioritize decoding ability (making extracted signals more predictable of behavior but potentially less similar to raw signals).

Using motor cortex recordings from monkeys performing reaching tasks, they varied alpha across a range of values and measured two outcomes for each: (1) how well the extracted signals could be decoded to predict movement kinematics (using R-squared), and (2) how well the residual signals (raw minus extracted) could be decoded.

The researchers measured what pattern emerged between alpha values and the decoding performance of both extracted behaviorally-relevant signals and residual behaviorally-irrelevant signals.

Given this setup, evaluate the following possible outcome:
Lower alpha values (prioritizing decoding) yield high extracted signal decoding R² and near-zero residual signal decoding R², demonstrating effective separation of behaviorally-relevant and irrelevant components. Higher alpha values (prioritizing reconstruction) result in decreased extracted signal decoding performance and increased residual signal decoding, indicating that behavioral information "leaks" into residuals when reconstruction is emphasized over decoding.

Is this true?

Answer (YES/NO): NO